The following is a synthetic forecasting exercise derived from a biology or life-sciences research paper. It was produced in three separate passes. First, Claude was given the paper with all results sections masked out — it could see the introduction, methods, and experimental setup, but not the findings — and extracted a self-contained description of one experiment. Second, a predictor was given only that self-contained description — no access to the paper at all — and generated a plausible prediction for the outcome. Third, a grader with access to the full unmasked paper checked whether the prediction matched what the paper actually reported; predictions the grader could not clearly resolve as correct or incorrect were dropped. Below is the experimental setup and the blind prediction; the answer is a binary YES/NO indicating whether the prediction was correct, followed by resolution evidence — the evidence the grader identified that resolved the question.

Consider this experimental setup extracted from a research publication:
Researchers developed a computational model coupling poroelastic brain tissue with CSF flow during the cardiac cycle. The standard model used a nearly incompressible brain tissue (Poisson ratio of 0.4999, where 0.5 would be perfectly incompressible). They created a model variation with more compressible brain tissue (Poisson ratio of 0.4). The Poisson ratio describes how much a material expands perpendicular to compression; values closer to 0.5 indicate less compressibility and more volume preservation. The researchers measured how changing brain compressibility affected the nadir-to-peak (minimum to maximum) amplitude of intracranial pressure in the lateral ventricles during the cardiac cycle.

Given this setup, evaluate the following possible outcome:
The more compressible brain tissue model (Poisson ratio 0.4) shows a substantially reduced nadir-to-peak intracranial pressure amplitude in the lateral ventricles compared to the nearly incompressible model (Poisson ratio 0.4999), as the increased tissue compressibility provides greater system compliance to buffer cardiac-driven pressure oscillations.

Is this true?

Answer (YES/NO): NO